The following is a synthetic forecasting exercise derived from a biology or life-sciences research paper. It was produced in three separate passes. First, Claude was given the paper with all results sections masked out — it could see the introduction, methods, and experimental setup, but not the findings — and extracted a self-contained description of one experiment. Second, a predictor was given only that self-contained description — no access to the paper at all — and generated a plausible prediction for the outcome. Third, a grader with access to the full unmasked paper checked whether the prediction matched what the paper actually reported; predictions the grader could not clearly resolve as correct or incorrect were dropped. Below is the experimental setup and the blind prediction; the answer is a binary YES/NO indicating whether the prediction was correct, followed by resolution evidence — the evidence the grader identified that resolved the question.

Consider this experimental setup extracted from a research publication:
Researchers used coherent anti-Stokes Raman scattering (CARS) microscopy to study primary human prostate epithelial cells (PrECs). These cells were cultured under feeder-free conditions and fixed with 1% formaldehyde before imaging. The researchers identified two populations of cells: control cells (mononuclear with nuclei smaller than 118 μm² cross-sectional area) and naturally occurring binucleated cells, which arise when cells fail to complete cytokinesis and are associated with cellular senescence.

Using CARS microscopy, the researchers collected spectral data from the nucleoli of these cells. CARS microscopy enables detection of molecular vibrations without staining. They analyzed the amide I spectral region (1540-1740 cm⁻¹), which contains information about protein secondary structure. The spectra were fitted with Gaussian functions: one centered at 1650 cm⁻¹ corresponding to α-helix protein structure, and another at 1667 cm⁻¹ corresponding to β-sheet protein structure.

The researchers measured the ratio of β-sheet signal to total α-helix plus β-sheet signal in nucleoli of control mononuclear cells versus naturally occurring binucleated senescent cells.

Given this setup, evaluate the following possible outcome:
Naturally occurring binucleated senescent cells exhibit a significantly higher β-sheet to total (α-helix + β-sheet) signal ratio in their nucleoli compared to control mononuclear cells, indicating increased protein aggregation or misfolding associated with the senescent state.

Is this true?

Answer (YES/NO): YES